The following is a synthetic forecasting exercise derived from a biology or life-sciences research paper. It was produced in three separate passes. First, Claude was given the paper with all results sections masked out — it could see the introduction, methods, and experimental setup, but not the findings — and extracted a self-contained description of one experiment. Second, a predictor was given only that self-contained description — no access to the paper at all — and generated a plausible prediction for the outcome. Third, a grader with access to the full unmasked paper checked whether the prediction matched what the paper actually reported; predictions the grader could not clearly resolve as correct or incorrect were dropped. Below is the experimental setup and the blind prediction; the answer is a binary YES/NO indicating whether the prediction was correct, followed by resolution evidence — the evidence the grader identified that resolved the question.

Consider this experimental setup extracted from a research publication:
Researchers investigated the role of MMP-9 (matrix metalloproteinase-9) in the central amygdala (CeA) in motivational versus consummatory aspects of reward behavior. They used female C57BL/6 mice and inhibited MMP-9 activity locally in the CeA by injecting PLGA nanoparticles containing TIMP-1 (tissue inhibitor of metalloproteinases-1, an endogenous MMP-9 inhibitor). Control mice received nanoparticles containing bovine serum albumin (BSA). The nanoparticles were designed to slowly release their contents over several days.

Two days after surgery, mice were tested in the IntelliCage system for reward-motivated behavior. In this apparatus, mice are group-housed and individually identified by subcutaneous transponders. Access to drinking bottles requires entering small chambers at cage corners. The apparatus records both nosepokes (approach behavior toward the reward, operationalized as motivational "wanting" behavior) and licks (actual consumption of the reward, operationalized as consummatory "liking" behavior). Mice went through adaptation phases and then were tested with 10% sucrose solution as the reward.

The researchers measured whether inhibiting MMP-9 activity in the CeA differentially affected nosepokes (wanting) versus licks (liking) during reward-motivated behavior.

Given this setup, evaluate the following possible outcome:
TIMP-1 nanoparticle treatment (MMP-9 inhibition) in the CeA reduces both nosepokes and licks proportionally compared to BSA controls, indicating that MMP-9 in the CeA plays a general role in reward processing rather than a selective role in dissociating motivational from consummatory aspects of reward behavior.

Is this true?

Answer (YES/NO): NO